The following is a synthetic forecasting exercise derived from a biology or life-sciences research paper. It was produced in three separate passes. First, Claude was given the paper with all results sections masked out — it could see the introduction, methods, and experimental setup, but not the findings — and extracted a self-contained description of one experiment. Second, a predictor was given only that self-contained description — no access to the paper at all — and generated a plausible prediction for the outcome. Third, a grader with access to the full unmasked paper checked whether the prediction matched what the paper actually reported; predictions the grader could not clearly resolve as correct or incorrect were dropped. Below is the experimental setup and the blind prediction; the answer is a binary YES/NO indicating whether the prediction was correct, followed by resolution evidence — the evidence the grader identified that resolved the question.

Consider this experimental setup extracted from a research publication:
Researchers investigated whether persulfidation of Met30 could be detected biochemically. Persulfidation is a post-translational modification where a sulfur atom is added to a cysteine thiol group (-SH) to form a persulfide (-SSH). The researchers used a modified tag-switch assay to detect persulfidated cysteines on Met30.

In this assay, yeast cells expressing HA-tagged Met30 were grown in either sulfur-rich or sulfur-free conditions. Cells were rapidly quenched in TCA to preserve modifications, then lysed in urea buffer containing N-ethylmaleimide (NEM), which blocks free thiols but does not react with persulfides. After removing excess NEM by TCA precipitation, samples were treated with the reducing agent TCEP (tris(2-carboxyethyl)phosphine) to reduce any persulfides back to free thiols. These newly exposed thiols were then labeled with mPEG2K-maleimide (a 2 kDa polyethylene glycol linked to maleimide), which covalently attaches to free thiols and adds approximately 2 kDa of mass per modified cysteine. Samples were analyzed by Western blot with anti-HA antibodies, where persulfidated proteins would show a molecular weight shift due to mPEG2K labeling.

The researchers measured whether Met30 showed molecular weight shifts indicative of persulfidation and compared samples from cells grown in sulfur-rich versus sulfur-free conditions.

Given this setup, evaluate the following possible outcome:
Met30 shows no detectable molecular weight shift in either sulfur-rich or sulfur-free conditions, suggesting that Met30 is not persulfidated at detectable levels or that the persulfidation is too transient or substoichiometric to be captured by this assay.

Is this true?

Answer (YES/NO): YES